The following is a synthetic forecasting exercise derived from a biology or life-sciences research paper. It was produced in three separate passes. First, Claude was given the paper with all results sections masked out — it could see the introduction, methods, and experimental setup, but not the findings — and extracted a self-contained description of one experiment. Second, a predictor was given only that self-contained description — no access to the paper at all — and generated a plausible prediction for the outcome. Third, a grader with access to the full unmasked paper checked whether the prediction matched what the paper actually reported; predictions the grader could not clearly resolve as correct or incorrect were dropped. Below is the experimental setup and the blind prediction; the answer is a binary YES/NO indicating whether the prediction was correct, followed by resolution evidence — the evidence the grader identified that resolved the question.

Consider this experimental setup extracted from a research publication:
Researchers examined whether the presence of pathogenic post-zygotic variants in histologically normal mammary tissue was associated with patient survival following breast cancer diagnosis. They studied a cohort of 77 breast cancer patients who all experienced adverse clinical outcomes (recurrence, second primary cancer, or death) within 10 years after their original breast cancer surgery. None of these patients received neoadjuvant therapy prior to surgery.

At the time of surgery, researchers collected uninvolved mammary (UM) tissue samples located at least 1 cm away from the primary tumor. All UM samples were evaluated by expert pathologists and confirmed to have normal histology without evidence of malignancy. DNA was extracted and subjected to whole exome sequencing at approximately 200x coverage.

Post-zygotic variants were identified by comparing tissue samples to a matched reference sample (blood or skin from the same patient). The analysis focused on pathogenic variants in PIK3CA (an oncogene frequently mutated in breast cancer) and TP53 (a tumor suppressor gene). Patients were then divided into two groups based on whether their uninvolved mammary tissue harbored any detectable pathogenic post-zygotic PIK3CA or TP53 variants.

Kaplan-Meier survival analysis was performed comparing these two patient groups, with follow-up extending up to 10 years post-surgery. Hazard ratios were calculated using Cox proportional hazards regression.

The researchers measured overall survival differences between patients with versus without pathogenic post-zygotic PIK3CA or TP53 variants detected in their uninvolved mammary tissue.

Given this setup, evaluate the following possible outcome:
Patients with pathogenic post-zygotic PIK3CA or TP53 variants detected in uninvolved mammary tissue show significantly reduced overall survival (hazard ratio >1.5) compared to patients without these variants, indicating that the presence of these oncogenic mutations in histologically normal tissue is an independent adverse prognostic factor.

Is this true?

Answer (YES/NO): NO